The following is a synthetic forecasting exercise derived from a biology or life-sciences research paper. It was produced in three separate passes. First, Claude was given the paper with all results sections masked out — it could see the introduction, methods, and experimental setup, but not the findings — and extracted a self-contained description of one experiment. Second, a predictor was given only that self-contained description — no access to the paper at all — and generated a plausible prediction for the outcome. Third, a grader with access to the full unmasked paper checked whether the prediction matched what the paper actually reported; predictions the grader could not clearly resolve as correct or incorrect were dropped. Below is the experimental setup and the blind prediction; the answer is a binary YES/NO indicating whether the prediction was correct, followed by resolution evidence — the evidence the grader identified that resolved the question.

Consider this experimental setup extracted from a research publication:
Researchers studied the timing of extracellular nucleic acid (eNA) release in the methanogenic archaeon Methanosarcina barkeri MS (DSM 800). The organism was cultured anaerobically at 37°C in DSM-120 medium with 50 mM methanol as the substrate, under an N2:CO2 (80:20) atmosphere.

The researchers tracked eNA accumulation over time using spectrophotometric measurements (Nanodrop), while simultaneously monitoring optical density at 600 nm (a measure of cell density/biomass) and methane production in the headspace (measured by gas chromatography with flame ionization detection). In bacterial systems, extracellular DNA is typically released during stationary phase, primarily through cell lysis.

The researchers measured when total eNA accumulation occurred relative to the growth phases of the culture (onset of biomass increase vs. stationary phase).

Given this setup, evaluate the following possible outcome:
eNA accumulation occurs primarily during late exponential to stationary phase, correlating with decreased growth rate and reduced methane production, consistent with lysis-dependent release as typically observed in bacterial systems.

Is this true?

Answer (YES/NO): NO